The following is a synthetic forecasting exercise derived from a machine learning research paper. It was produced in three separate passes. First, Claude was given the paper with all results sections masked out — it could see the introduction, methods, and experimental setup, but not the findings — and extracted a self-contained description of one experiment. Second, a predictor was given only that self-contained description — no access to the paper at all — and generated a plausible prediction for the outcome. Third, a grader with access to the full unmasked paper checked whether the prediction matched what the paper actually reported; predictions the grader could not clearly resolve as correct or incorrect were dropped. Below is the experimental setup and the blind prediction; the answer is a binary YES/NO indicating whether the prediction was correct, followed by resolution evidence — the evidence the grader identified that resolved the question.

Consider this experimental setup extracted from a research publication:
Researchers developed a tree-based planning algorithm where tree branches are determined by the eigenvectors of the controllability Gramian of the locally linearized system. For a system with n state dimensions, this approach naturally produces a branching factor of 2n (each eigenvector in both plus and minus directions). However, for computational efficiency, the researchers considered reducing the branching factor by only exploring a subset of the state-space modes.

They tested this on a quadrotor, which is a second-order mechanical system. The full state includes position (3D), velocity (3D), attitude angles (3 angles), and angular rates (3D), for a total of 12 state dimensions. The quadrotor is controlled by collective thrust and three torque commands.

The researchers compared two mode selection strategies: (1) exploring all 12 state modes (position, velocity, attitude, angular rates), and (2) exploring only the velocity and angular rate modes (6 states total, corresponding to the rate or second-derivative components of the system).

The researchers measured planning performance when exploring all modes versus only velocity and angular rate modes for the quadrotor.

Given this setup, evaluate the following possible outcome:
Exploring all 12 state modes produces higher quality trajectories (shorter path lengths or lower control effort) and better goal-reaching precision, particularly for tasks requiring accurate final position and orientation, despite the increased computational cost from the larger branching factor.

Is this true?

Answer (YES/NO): NO